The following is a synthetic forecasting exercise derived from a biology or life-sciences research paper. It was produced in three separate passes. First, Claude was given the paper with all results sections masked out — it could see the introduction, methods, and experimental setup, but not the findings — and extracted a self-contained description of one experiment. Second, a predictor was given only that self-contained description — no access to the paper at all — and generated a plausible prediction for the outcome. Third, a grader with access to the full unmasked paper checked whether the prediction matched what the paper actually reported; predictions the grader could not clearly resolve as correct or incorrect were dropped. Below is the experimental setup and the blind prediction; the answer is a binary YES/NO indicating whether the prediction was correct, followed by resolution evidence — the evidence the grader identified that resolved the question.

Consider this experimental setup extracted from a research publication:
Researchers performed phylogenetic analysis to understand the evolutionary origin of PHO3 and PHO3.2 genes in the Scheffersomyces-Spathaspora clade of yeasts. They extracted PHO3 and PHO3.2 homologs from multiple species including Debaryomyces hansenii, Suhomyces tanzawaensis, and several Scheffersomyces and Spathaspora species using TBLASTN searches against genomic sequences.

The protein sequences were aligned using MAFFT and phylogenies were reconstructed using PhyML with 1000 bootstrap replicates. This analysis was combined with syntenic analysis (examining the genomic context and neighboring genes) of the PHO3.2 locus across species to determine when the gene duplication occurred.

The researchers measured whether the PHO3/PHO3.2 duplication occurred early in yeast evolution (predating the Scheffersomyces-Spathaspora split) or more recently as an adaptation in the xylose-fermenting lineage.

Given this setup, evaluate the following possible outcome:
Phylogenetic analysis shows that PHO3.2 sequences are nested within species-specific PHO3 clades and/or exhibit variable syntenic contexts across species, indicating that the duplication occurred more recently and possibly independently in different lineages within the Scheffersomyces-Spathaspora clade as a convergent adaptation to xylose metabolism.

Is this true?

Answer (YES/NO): NO